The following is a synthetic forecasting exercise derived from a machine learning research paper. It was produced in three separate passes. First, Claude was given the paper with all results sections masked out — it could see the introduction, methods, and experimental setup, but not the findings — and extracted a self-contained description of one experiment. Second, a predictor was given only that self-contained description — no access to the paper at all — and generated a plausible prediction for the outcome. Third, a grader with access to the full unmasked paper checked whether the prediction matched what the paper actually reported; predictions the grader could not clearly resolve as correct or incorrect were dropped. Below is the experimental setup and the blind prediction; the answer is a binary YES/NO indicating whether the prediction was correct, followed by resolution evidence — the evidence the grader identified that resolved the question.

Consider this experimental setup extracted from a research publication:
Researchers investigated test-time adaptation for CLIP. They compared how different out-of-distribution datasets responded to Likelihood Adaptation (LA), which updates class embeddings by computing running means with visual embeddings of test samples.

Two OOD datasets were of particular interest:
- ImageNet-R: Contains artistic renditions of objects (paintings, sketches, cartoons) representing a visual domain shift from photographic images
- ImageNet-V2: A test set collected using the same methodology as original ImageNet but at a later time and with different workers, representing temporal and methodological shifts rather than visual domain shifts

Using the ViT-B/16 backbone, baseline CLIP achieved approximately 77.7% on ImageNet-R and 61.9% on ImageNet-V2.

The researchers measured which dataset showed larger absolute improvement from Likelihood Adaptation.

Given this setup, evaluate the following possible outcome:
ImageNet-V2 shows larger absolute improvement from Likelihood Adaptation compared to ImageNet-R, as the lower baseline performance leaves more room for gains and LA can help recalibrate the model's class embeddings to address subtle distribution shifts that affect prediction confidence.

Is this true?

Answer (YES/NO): NO